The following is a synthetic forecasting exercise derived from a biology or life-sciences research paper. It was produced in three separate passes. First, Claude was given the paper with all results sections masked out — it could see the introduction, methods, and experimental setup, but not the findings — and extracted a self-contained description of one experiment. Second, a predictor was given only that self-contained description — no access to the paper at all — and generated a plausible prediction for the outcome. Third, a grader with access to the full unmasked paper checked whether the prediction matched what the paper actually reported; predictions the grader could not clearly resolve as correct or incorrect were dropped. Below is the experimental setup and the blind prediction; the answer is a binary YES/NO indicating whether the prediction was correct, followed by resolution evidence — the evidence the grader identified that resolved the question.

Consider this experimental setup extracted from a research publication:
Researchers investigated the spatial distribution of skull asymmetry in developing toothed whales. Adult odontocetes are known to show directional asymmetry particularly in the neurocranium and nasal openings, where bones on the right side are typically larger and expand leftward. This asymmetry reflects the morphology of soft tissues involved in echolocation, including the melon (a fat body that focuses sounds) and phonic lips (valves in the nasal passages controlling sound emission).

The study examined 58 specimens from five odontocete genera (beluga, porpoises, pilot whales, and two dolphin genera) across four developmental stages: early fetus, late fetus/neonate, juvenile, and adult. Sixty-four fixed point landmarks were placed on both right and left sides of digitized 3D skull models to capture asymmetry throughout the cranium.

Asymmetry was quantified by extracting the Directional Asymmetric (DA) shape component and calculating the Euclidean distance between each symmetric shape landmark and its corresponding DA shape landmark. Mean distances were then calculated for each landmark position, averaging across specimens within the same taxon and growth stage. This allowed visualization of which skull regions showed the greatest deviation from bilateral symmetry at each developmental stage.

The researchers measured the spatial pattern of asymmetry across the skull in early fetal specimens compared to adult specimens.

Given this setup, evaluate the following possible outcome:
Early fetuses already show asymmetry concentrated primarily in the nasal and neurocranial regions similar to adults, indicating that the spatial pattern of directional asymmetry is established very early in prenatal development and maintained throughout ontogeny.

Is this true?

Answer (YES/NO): NO